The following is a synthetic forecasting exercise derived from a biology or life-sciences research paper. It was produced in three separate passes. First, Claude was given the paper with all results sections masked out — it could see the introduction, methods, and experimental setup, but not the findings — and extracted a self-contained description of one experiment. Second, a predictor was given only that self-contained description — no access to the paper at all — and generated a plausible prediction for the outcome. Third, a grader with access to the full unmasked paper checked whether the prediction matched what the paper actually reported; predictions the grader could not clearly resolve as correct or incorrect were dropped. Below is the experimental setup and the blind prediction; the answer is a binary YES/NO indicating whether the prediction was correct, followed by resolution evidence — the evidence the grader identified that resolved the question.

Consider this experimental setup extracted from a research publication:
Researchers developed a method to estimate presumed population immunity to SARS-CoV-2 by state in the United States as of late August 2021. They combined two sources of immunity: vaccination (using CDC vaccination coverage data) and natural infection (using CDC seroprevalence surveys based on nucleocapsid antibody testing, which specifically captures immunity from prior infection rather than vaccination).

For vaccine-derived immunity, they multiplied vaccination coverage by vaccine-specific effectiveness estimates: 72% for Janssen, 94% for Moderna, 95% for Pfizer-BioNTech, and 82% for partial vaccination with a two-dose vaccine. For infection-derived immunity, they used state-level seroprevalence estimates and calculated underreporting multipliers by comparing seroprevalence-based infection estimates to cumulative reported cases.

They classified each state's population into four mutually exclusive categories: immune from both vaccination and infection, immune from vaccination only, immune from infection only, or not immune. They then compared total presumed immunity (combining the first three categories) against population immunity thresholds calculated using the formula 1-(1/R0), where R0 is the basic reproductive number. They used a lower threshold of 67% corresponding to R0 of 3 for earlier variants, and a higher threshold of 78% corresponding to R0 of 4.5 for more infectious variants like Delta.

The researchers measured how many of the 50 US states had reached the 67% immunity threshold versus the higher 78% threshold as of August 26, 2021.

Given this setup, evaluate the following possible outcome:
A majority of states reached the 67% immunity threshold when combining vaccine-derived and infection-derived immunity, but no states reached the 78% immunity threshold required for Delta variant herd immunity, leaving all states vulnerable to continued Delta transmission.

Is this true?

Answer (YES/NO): NO